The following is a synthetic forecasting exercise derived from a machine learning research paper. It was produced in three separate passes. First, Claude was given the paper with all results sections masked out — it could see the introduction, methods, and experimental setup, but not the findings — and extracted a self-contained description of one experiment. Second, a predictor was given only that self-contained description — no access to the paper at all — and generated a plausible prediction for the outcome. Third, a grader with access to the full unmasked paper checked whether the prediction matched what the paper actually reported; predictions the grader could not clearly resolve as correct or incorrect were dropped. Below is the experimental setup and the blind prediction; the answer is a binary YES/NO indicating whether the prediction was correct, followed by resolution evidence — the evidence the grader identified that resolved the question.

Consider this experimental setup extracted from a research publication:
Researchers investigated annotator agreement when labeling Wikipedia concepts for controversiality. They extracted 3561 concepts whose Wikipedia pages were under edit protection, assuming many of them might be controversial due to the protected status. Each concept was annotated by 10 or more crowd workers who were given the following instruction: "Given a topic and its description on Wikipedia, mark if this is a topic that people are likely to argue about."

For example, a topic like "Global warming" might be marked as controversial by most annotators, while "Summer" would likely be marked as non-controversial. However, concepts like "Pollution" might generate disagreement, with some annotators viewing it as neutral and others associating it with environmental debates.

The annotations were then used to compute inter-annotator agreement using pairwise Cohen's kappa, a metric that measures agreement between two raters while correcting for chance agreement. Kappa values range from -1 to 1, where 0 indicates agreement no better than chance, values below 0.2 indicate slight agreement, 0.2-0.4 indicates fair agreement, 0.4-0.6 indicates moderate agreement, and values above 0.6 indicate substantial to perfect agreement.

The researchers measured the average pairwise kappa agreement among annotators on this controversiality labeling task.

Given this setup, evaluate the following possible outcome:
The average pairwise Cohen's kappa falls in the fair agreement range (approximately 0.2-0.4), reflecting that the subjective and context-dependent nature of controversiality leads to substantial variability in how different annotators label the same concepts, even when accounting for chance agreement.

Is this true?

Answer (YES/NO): NO